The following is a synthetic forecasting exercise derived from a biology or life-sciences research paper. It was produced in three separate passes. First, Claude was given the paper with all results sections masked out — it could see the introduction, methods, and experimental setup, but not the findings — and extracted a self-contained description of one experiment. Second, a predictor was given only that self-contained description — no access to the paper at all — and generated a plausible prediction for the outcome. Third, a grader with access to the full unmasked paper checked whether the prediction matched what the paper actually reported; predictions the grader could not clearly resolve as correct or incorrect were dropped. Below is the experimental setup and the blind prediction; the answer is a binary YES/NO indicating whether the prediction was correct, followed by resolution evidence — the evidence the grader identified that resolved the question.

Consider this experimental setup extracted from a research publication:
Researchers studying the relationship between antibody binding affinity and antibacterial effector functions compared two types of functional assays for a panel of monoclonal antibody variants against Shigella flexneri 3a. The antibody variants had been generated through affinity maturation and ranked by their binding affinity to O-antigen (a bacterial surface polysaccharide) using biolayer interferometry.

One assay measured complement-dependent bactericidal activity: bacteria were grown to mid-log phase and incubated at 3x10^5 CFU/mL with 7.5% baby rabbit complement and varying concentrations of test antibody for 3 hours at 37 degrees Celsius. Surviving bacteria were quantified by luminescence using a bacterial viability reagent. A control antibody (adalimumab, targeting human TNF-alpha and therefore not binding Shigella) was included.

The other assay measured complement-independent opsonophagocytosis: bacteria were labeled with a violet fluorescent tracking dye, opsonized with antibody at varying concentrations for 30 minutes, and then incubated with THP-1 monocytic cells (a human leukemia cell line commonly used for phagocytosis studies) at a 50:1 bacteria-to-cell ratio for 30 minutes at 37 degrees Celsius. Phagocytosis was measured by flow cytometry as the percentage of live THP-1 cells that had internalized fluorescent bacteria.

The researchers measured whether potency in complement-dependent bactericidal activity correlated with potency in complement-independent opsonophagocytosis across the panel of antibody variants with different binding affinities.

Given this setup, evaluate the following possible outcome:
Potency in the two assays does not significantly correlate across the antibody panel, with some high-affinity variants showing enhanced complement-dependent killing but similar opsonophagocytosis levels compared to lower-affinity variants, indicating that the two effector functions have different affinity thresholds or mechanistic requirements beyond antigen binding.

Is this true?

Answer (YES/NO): NO